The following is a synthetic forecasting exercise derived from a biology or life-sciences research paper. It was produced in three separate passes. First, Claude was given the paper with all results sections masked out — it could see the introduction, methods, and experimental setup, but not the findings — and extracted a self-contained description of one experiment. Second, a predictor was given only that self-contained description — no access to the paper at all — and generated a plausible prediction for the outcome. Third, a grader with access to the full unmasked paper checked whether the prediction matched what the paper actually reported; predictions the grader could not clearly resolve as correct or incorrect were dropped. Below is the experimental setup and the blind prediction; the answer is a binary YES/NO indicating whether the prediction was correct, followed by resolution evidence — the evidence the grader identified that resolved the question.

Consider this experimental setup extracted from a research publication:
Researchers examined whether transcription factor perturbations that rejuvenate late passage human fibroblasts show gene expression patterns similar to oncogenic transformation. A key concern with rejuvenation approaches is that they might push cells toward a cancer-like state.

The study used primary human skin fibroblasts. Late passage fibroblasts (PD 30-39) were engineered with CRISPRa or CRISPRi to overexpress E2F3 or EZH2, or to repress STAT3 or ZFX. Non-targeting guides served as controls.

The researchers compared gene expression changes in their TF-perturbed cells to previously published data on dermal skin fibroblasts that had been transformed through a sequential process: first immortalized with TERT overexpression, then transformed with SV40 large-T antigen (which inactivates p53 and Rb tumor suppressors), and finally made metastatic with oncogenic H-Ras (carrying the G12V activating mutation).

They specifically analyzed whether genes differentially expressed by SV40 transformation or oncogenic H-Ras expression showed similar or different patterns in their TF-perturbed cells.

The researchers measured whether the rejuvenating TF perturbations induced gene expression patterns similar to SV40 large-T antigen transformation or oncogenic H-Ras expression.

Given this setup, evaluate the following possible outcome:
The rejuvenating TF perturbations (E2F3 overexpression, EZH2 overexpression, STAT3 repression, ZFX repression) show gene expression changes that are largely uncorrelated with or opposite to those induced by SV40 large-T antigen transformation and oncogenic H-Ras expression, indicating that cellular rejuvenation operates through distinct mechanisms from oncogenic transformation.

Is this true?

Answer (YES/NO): YES